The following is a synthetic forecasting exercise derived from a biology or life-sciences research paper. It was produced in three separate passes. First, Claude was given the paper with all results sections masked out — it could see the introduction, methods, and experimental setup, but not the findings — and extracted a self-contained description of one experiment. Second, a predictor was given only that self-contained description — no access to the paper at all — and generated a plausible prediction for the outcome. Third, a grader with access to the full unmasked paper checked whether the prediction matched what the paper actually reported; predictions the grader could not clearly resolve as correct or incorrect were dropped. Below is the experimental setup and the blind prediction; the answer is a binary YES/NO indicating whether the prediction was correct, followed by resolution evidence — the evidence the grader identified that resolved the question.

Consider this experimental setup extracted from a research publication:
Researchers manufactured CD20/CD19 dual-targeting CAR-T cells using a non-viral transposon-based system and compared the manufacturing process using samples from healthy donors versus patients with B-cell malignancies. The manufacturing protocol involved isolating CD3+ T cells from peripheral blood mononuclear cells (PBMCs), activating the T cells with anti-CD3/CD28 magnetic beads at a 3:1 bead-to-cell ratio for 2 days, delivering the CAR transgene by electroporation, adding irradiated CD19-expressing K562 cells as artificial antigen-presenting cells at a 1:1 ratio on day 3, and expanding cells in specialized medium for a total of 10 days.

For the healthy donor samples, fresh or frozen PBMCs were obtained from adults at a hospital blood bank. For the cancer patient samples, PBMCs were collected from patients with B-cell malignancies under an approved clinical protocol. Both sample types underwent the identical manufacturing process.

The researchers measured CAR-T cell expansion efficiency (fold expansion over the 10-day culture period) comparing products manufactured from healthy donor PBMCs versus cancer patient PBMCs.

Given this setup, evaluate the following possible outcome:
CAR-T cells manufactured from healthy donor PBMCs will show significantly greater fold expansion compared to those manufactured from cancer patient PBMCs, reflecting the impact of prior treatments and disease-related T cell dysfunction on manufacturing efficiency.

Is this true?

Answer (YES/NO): NO